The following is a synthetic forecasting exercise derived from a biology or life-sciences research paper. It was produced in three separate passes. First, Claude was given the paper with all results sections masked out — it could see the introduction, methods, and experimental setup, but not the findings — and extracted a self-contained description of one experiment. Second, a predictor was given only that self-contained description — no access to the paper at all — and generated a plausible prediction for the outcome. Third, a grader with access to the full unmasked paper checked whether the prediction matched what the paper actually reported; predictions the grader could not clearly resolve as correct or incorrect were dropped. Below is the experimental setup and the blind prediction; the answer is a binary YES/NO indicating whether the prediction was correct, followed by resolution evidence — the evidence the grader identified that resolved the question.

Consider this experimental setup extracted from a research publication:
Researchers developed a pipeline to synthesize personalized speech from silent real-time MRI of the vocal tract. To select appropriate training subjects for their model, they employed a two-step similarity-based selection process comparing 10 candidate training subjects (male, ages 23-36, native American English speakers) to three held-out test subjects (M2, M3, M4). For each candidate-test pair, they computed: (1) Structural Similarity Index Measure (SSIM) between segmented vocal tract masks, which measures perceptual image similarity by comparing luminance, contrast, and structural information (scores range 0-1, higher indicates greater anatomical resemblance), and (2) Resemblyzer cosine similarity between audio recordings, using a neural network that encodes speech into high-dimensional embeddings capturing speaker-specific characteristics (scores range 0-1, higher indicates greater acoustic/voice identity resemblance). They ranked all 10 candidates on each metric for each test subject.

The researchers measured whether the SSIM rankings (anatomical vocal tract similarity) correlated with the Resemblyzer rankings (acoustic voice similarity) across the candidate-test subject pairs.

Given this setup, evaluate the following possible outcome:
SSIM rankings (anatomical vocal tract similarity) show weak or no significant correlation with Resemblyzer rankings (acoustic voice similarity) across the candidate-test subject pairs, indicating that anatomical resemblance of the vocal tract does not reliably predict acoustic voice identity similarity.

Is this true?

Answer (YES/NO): YES